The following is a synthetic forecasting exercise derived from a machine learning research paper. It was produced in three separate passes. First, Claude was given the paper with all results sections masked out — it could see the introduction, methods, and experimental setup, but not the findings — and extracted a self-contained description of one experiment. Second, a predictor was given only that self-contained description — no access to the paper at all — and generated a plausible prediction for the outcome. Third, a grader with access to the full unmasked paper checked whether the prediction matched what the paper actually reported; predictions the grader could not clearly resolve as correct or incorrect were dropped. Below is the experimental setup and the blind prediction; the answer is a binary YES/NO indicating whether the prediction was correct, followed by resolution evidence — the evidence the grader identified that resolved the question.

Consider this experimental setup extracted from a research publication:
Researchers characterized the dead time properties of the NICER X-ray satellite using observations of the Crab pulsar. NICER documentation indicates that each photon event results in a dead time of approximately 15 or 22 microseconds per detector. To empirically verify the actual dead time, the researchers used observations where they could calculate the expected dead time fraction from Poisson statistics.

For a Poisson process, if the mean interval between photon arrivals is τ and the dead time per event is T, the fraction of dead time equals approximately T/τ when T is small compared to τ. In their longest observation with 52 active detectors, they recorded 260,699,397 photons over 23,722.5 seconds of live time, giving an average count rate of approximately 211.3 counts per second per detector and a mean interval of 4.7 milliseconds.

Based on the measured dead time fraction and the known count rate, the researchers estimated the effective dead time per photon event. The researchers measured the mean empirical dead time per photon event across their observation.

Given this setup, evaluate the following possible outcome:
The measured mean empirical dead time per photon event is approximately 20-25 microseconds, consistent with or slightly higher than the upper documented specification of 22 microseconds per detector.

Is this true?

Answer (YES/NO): YES